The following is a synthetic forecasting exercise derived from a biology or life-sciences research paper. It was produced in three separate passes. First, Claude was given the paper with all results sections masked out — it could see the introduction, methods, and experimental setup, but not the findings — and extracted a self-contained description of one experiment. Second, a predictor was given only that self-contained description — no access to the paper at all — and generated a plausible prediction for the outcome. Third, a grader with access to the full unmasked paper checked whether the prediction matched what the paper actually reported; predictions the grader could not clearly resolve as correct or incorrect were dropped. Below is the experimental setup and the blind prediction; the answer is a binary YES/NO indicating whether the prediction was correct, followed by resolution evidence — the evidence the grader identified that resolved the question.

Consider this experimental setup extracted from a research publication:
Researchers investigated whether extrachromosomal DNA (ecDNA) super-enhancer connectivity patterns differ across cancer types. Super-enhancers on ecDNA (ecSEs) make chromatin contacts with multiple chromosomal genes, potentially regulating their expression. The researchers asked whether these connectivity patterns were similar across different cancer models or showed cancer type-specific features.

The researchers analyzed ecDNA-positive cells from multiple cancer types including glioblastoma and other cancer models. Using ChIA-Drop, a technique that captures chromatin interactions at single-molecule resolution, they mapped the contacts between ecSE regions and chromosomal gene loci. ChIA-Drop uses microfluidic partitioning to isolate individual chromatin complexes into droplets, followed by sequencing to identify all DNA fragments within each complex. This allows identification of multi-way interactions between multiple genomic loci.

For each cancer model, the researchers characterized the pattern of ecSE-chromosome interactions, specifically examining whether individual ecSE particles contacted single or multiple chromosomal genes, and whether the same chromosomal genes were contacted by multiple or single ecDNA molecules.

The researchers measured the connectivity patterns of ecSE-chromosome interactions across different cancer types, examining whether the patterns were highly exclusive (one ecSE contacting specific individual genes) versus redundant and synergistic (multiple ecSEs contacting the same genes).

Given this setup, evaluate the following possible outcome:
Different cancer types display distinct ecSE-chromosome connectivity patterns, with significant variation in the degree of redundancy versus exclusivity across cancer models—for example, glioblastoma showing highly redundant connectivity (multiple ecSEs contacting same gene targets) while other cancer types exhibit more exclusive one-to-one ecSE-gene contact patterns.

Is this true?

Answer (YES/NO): NO